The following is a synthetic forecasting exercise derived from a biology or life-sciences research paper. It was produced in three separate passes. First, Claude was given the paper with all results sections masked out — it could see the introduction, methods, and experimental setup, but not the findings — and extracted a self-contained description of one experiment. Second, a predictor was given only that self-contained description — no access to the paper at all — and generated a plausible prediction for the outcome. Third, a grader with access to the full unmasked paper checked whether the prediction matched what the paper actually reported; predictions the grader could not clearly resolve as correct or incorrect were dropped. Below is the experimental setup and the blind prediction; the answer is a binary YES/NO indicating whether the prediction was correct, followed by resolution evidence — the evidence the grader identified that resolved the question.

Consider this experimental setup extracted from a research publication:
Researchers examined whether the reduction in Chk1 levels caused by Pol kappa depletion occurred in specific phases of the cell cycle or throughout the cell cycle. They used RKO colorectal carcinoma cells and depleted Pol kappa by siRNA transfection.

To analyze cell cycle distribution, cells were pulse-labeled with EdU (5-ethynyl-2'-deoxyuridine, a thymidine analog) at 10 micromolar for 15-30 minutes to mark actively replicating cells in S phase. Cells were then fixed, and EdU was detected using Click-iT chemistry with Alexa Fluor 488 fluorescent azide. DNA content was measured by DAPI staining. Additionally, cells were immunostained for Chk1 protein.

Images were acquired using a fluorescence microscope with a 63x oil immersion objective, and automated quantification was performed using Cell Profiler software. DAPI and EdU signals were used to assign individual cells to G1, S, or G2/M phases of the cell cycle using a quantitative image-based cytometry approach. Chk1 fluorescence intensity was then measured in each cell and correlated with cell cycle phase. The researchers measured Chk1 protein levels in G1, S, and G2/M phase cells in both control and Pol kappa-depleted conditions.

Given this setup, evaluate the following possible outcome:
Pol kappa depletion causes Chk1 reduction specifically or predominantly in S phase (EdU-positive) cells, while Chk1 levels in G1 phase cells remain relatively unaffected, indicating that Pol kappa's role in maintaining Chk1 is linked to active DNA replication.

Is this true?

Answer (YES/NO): NO